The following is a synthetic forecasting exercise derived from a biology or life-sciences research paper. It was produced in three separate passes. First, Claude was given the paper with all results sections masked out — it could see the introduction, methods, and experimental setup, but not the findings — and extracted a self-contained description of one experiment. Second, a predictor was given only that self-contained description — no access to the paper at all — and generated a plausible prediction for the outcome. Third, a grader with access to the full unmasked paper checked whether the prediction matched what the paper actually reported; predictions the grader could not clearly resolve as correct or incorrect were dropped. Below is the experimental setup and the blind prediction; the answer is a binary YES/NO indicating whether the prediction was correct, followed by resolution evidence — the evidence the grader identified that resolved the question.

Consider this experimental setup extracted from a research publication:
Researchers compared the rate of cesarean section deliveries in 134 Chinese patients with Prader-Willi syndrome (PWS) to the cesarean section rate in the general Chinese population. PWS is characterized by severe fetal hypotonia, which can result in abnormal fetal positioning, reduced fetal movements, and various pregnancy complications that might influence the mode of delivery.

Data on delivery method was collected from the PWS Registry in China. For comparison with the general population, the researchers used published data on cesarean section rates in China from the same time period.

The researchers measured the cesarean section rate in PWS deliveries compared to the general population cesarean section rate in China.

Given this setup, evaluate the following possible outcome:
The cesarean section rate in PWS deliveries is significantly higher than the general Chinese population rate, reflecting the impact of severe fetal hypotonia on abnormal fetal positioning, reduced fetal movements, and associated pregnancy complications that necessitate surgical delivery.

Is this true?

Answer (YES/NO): YES